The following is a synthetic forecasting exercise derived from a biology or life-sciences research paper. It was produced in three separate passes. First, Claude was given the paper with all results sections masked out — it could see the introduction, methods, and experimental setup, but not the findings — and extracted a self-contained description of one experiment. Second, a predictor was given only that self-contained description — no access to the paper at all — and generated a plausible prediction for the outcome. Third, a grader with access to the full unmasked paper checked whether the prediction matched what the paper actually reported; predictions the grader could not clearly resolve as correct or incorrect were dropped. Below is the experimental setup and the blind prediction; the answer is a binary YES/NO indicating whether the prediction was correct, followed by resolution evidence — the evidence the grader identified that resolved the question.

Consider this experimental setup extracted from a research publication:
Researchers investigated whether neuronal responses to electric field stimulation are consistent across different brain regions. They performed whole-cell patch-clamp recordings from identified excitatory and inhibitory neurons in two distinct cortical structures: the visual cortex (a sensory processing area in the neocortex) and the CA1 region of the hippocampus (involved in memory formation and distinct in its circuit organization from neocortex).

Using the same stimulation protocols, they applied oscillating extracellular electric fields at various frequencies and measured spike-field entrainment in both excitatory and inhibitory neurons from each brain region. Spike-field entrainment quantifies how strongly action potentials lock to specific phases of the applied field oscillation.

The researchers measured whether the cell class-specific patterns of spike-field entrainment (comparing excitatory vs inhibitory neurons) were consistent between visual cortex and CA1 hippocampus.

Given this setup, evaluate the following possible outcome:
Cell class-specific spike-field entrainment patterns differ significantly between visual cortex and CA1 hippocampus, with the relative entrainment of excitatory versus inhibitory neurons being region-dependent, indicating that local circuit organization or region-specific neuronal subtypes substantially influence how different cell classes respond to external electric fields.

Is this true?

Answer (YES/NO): NO